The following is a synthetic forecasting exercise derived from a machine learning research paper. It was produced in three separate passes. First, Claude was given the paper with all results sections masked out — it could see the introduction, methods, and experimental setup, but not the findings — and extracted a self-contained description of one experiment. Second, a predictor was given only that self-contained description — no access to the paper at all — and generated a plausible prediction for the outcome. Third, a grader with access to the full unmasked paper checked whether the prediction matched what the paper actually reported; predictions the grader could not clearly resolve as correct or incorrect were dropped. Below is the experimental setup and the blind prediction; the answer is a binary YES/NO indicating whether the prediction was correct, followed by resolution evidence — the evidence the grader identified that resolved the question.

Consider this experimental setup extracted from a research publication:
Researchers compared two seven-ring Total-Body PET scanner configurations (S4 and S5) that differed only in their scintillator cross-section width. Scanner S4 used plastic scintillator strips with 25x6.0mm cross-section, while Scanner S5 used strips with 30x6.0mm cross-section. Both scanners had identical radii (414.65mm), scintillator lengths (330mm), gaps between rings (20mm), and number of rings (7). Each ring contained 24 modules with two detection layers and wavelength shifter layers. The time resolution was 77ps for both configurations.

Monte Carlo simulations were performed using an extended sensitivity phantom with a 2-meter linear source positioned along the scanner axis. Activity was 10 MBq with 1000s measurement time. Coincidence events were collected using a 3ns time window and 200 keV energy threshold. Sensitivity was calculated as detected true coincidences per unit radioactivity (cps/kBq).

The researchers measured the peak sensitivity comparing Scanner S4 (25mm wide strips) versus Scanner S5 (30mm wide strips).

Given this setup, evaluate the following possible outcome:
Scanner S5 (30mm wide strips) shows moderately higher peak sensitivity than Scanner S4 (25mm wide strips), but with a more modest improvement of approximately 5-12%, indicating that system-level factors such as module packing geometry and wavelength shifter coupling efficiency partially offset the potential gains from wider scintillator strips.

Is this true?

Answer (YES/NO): NO